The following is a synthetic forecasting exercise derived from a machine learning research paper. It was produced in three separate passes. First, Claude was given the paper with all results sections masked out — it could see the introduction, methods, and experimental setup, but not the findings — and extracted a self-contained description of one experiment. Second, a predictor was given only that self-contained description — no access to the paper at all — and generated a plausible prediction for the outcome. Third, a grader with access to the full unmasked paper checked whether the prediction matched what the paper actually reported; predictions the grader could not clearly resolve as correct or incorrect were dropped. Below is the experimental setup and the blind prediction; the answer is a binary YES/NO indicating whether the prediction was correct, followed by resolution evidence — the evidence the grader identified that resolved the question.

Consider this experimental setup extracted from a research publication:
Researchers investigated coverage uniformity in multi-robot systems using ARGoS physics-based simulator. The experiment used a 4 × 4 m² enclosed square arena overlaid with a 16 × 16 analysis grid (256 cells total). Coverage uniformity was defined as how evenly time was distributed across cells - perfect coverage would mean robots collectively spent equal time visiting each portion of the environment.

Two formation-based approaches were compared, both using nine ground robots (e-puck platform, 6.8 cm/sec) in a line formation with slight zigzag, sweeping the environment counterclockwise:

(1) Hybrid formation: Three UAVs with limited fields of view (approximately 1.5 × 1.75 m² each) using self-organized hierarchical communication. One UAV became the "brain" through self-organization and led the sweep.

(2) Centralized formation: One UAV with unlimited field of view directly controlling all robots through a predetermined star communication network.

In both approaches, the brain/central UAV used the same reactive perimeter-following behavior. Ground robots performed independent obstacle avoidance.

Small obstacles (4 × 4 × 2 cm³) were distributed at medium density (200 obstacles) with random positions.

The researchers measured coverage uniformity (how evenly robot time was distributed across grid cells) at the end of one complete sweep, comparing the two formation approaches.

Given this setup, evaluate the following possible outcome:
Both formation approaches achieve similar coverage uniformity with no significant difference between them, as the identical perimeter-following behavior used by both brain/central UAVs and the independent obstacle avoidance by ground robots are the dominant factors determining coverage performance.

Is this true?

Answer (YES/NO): YES